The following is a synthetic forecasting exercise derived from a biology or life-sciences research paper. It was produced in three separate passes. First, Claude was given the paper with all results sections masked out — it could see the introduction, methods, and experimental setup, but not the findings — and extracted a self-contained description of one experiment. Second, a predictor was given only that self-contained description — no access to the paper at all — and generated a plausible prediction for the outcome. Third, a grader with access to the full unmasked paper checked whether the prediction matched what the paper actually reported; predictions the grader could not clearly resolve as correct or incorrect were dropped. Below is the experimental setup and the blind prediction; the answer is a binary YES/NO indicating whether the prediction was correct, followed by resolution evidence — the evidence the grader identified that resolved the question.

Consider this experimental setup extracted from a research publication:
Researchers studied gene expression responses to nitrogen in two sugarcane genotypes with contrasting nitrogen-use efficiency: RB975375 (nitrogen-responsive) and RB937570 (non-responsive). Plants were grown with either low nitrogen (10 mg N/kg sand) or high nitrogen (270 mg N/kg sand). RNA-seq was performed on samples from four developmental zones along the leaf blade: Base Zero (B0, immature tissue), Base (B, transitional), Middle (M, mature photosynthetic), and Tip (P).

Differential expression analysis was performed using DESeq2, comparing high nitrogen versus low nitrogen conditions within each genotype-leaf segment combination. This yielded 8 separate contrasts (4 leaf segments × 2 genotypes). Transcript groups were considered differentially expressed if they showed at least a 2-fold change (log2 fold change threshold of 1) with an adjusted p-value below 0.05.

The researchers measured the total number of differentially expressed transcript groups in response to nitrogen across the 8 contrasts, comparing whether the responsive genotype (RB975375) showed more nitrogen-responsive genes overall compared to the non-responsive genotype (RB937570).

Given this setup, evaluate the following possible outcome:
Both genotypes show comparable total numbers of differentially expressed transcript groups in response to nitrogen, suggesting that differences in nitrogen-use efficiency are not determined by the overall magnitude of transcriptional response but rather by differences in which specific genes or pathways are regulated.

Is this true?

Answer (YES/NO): NO